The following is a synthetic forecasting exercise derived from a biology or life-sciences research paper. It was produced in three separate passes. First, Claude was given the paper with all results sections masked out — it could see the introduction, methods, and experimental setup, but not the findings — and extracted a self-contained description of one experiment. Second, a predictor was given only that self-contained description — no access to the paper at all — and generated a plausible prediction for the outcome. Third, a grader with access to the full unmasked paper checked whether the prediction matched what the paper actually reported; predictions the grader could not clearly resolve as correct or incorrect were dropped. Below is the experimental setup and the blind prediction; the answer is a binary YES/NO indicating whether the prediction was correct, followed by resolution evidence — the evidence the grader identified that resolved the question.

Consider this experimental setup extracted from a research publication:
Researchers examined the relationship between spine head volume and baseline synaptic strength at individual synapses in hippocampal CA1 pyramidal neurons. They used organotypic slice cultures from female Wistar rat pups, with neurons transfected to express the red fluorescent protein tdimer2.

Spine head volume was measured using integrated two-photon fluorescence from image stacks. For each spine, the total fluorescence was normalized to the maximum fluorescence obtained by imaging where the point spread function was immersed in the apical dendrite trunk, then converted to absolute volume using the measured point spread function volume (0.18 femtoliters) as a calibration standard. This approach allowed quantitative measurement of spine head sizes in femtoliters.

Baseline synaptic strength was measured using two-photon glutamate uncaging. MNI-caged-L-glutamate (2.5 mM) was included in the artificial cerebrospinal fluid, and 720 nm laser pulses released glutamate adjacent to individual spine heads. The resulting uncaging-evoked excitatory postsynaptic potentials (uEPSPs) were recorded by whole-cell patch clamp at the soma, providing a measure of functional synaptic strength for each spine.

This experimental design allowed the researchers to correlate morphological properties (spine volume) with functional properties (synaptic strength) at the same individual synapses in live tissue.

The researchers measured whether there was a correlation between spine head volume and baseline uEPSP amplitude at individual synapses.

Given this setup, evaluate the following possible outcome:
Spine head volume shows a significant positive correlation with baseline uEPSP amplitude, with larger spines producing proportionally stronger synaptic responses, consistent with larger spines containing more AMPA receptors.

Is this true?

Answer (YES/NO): NO